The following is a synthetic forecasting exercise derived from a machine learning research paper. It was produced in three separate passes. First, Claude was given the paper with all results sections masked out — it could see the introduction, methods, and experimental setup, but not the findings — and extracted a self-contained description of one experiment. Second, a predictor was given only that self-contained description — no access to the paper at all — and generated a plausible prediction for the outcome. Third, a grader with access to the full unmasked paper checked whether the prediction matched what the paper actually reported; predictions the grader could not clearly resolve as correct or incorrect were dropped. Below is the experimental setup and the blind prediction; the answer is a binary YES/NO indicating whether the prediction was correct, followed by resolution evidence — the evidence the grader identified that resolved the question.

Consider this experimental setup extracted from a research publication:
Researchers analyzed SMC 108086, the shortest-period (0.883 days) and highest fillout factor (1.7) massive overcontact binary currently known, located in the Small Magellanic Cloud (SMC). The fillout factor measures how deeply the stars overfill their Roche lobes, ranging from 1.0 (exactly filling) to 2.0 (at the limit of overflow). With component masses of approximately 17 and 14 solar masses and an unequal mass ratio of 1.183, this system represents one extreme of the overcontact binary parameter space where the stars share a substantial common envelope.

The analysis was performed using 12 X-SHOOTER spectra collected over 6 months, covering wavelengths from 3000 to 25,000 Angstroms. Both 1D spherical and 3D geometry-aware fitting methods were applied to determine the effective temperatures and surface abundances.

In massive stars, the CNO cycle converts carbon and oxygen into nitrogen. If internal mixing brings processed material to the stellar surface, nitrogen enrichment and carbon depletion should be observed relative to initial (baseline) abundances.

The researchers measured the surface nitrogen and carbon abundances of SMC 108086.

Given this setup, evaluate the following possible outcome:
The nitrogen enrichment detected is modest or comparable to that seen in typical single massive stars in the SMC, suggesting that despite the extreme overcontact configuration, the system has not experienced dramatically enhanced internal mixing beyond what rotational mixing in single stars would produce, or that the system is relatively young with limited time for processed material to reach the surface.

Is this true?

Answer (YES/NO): NO